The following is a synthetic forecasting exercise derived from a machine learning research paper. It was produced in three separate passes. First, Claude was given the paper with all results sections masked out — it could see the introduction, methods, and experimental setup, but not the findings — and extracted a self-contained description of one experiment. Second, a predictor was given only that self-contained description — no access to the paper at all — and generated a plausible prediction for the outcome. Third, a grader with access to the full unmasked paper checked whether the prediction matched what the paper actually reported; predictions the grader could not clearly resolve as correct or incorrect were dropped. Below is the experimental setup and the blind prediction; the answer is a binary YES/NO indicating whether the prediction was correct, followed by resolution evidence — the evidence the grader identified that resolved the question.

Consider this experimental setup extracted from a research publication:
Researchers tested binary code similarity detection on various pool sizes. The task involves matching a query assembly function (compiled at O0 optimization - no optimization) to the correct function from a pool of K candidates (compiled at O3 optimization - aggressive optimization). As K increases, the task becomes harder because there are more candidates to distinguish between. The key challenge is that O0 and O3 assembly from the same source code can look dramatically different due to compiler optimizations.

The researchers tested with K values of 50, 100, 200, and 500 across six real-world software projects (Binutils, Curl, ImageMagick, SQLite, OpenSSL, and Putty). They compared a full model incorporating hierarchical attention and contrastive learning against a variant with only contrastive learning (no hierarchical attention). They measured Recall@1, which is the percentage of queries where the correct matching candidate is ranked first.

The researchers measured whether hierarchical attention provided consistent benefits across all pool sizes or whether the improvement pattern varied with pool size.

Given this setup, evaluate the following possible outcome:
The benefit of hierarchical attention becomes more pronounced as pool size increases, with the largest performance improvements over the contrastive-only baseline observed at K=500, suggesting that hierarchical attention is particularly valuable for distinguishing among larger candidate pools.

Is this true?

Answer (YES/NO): NO